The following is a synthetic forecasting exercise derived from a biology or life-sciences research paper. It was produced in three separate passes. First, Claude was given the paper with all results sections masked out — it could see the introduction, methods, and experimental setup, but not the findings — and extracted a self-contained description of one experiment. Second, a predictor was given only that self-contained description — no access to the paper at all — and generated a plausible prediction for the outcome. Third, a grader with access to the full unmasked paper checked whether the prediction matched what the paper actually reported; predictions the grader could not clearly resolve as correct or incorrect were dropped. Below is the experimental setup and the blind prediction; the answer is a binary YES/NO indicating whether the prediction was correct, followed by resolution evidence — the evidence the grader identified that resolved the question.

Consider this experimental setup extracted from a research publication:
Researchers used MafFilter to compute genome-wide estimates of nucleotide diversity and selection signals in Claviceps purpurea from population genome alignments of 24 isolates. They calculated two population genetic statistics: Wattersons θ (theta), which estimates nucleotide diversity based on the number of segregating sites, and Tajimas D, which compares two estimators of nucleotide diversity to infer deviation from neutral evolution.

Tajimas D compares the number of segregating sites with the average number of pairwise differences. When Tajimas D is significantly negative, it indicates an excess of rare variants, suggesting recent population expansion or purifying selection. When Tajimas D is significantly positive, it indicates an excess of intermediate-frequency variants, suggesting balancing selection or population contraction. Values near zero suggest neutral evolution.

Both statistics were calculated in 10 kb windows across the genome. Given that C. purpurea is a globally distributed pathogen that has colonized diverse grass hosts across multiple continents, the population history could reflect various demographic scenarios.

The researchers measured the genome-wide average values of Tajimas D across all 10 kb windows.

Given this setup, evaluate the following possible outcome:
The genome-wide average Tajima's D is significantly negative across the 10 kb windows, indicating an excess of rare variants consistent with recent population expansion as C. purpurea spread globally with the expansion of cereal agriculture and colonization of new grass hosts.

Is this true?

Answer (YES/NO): YES